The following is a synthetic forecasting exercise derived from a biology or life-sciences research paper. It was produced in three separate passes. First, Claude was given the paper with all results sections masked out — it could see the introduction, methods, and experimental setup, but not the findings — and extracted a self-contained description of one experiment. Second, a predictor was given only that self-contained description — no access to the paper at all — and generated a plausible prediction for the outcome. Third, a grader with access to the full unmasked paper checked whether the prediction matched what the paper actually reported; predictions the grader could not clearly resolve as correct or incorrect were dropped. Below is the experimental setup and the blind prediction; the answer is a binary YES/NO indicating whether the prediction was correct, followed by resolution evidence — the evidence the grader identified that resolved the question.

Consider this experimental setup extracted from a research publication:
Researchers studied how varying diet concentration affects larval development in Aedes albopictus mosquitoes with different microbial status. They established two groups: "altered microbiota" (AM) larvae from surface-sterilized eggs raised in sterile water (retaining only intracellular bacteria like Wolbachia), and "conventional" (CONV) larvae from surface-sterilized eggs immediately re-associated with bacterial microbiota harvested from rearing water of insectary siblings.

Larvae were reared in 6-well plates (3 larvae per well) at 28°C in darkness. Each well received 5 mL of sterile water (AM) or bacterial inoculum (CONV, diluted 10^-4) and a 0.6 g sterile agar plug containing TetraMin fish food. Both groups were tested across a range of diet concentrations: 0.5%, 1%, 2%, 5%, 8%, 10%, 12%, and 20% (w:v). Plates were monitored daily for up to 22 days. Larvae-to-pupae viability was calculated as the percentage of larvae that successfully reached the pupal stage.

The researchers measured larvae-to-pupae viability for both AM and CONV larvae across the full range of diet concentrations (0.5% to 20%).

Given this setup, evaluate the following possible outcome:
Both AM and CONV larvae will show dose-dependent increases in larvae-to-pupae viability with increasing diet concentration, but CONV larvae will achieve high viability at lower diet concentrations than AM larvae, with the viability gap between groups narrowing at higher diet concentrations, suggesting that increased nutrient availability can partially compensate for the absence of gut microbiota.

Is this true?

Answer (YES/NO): NO